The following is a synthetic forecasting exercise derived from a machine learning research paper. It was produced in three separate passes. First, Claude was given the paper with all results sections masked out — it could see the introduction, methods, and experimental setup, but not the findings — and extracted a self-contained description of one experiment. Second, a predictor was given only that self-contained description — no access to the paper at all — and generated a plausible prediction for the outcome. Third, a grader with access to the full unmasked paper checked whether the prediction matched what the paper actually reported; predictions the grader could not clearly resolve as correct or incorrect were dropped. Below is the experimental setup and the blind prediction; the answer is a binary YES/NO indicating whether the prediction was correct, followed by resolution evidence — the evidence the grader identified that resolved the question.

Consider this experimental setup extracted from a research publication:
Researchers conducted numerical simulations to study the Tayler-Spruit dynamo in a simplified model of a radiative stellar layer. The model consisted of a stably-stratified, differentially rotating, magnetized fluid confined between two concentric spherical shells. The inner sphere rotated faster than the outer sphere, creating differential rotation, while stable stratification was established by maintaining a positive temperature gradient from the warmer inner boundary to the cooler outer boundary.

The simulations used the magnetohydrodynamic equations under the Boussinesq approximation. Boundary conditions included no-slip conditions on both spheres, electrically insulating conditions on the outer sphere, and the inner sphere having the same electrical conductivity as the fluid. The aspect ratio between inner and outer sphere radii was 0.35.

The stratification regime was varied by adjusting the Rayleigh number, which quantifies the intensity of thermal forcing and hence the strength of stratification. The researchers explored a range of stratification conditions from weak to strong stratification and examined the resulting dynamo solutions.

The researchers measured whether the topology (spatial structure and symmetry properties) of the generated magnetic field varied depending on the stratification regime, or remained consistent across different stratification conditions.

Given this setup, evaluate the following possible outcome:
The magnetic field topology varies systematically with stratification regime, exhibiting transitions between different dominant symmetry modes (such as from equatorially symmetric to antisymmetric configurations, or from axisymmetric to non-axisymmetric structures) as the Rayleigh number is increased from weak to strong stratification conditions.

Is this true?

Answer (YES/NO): YES